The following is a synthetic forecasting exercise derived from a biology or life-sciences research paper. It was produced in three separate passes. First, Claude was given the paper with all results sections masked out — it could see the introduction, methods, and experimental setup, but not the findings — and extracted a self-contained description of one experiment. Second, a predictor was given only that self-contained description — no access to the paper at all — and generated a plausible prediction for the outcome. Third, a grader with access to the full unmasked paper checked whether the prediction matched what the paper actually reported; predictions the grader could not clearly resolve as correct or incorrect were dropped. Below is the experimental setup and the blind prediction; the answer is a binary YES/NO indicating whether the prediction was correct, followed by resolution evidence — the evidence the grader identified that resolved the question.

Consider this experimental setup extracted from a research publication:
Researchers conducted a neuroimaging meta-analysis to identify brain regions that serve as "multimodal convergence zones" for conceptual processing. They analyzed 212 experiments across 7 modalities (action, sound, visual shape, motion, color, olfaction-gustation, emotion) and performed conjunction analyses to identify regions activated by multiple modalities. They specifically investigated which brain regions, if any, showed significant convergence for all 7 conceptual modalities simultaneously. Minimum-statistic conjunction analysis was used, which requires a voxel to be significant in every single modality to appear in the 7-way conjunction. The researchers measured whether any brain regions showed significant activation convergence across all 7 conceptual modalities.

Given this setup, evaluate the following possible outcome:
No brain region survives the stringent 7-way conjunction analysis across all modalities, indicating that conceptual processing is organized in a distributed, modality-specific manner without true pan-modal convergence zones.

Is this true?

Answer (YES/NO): NO